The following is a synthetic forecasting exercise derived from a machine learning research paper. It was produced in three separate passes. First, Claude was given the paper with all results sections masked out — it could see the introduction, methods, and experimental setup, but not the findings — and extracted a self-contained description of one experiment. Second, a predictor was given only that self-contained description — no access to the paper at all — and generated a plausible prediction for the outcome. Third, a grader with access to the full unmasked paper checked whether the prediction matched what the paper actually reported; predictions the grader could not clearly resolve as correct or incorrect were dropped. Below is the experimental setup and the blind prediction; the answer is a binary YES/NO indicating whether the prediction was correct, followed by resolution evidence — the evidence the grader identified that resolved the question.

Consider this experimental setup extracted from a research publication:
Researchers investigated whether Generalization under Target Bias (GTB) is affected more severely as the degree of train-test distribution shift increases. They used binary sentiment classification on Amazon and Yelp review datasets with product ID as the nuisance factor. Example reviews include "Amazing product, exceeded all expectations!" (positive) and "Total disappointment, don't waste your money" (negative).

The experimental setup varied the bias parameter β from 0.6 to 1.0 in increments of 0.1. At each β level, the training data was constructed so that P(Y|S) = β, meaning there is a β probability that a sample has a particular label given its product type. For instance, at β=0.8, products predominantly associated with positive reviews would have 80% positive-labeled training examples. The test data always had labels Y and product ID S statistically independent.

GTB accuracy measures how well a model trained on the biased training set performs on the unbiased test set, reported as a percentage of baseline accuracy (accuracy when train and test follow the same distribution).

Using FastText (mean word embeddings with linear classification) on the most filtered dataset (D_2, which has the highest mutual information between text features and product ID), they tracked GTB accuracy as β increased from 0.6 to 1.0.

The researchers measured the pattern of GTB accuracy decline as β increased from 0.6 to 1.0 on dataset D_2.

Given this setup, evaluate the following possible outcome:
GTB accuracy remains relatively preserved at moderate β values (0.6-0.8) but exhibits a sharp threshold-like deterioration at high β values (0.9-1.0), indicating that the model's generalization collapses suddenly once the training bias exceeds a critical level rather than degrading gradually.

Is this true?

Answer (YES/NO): NO